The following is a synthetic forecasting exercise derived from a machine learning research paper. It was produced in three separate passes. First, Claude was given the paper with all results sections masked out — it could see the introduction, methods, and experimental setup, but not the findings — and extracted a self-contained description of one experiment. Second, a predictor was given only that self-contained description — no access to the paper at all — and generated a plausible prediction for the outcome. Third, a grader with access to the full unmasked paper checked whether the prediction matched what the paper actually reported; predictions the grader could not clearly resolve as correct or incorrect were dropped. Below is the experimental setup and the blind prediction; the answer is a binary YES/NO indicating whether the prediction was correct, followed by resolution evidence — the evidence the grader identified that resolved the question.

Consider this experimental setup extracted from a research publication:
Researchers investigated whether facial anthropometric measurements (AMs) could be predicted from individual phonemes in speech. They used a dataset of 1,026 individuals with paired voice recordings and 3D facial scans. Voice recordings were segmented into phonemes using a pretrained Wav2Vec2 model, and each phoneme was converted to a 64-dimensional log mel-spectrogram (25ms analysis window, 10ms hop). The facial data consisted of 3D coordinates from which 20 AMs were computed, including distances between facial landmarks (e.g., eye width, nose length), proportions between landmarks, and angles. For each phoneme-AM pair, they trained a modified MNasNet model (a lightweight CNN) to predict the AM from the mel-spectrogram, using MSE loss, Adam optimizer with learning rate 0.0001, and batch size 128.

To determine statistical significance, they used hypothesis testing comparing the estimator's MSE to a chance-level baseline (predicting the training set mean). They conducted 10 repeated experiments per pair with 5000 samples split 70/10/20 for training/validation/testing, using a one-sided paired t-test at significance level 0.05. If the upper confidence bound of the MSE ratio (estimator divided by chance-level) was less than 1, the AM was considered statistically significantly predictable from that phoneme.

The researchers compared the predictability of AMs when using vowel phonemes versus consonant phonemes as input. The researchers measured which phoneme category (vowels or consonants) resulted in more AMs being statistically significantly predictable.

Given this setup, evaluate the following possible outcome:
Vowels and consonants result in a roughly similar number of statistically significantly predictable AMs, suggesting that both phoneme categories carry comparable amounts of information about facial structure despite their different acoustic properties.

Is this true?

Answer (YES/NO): NO